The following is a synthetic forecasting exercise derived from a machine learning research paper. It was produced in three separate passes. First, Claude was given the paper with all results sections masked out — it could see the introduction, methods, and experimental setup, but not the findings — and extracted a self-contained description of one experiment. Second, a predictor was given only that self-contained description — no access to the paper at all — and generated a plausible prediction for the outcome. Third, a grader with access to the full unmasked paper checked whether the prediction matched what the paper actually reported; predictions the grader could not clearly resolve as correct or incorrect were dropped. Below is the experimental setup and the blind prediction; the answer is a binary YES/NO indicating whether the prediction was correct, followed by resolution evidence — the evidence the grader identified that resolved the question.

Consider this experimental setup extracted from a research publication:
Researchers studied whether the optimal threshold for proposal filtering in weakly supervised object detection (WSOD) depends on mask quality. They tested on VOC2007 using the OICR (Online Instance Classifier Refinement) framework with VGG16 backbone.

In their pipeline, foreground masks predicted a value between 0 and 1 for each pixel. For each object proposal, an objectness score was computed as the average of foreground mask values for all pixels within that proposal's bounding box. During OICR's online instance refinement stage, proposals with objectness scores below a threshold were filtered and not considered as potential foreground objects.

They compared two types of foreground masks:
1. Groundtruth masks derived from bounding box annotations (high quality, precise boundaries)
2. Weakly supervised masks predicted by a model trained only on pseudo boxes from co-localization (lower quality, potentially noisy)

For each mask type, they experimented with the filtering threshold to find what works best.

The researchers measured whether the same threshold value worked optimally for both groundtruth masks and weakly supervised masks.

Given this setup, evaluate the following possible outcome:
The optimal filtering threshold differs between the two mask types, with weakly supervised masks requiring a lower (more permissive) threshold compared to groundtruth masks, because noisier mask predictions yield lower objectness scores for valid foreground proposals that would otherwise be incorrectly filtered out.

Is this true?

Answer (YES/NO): YES